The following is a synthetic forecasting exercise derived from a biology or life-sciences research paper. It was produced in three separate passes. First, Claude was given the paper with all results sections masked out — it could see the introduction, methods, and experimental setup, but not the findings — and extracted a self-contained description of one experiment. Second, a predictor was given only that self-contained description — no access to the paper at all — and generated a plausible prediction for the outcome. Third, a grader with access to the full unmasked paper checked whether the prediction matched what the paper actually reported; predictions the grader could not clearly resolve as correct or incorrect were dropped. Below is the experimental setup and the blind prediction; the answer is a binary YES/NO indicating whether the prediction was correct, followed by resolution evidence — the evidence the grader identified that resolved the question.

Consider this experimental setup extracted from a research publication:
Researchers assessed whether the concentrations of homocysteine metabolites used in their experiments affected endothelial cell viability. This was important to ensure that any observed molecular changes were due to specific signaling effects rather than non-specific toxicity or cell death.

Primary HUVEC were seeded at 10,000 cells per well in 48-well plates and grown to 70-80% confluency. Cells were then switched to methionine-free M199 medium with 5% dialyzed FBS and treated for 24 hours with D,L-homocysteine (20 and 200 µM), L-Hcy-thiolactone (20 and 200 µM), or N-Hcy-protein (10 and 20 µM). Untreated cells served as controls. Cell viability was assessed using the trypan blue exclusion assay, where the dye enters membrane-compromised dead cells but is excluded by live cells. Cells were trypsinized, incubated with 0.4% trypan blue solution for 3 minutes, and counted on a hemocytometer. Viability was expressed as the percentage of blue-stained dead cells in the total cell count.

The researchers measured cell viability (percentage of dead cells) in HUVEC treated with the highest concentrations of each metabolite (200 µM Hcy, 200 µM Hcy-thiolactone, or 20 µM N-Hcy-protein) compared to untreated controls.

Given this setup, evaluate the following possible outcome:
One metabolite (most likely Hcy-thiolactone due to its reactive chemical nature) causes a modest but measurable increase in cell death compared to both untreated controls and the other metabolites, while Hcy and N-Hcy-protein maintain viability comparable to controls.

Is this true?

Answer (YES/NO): NO